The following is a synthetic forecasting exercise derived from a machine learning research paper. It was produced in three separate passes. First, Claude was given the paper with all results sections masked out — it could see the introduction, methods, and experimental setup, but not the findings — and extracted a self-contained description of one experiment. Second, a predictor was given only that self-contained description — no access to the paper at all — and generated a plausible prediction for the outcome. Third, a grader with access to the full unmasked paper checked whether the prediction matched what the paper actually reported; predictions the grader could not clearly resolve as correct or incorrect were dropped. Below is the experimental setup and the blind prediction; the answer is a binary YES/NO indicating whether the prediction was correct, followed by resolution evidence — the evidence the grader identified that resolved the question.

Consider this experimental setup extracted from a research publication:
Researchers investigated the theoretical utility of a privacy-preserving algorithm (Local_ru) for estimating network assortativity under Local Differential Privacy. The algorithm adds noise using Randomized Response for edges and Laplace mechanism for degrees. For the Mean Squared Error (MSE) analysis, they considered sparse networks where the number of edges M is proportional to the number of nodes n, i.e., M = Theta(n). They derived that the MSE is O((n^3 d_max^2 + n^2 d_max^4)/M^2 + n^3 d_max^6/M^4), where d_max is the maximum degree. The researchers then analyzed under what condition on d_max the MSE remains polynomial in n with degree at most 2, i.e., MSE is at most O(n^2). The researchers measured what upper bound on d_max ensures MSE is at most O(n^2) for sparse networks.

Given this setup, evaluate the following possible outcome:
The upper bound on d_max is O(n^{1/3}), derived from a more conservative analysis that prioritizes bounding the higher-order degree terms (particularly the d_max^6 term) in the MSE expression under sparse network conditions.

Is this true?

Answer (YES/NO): NO